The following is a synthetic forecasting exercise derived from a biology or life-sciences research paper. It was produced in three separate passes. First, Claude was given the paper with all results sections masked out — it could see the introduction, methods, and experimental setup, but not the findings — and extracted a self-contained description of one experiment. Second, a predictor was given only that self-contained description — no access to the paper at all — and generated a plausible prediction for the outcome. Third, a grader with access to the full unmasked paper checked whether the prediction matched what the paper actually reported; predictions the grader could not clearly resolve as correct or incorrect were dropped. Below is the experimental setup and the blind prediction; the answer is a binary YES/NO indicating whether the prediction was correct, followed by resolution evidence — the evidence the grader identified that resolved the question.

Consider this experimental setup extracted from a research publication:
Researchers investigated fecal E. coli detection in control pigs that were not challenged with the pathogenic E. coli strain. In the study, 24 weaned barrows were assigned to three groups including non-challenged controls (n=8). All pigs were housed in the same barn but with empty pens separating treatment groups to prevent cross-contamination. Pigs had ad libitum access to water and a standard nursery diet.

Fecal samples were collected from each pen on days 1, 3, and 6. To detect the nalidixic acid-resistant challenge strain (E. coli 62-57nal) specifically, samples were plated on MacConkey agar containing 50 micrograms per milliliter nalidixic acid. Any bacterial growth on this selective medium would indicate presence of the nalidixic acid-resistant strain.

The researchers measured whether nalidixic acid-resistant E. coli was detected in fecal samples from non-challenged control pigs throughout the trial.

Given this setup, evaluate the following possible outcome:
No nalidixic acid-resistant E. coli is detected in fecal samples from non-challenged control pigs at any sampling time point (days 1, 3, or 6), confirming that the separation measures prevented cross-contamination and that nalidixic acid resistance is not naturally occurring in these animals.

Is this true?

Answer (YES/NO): NO